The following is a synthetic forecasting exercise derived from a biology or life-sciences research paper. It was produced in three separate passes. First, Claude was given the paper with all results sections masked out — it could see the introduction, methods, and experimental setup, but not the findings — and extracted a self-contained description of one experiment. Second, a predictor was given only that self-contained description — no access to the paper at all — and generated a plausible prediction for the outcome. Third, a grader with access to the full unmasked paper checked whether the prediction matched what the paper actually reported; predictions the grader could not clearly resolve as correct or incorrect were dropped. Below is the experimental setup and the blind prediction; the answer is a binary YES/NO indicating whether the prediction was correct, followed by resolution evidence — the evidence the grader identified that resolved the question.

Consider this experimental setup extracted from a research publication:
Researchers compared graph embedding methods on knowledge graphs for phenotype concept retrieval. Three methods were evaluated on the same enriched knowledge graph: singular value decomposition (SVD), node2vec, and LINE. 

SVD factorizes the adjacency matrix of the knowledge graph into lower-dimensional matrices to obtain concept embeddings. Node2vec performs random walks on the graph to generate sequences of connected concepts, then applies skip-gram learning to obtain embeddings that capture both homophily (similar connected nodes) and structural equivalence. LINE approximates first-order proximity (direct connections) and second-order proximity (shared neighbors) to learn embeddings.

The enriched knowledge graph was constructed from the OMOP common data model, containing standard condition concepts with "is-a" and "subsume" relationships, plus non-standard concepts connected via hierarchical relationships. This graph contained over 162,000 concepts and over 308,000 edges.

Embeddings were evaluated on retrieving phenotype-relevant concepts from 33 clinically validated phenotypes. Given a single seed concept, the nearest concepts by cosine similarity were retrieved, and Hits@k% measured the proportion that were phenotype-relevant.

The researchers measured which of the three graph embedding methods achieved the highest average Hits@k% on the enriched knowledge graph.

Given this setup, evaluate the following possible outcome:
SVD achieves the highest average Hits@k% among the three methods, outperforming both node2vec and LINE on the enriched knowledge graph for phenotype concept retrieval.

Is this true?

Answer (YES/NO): NO